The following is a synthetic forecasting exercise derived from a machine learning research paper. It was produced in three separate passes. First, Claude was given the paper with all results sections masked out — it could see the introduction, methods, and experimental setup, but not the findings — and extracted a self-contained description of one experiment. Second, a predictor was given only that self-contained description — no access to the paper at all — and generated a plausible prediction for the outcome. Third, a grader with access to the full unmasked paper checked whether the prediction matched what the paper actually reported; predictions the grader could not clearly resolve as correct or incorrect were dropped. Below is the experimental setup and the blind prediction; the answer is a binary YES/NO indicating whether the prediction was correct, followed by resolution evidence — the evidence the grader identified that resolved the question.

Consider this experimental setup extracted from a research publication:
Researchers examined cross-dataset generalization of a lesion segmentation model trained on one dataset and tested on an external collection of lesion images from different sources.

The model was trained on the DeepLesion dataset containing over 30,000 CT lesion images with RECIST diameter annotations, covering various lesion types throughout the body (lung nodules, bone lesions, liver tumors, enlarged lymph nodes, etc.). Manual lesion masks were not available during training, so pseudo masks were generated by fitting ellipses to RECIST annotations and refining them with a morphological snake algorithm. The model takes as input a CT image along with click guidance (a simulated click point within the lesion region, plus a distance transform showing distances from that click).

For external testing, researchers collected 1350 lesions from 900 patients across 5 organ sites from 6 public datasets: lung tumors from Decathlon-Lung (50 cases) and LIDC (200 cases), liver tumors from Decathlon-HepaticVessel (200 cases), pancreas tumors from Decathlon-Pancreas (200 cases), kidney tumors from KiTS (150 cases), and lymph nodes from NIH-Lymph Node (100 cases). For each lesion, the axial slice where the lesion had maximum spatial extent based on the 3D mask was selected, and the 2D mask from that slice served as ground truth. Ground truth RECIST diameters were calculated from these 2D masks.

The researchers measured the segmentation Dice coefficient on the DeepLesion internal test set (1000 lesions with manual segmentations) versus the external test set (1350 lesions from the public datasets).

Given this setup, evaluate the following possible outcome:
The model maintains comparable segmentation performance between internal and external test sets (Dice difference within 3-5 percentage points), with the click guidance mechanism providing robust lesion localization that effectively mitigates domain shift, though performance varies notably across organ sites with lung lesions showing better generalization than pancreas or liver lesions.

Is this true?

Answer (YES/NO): NO